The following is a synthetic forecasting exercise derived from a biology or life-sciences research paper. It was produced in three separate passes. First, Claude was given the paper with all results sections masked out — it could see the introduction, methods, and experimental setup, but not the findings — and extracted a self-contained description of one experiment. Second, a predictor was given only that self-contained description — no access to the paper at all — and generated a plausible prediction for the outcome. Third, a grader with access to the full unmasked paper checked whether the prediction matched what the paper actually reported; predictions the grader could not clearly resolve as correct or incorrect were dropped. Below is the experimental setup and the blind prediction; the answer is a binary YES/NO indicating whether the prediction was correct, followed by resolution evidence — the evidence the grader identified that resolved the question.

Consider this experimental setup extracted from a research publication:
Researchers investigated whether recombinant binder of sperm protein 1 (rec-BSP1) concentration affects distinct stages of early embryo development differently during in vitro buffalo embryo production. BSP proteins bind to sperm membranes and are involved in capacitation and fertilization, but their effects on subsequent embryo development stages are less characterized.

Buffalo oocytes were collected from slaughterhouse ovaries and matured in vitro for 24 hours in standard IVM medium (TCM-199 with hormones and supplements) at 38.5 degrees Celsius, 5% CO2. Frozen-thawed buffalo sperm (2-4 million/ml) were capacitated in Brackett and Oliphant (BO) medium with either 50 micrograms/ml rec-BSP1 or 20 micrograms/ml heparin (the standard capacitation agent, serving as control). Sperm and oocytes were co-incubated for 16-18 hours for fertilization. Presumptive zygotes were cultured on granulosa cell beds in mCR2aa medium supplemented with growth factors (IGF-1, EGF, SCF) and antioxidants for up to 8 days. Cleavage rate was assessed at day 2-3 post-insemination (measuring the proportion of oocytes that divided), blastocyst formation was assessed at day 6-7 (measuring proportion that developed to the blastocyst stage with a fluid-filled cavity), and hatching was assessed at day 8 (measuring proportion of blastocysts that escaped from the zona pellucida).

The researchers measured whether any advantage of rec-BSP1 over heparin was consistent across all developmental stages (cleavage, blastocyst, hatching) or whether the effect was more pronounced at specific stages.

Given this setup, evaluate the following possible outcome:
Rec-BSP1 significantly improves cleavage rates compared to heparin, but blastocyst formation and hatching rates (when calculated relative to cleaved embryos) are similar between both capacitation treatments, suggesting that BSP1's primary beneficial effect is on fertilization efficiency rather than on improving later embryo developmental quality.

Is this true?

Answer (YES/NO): NO